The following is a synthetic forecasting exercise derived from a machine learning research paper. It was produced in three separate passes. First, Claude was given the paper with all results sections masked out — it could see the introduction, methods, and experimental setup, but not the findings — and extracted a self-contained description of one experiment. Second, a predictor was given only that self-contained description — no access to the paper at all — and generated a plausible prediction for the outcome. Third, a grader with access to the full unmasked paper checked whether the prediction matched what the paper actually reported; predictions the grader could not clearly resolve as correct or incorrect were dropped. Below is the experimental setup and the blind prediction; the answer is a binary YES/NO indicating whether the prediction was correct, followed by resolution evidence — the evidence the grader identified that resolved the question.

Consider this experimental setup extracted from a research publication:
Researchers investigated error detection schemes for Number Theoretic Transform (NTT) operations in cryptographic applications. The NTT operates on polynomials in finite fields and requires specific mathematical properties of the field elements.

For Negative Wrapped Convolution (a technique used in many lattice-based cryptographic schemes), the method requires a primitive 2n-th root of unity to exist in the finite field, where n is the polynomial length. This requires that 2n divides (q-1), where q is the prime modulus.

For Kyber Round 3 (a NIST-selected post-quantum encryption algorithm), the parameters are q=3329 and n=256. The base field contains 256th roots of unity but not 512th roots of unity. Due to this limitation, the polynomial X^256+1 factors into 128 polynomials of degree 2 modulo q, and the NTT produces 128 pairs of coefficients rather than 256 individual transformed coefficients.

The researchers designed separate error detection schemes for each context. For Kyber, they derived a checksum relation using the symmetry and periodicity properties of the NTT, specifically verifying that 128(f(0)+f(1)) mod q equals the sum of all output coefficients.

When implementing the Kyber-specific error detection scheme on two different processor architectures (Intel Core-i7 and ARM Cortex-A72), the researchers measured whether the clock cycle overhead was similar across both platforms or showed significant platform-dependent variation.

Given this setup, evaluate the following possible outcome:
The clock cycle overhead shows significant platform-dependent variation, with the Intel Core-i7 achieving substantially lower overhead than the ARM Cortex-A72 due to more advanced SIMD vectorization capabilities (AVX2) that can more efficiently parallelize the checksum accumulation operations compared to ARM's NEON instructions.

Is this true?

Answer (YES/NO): NO